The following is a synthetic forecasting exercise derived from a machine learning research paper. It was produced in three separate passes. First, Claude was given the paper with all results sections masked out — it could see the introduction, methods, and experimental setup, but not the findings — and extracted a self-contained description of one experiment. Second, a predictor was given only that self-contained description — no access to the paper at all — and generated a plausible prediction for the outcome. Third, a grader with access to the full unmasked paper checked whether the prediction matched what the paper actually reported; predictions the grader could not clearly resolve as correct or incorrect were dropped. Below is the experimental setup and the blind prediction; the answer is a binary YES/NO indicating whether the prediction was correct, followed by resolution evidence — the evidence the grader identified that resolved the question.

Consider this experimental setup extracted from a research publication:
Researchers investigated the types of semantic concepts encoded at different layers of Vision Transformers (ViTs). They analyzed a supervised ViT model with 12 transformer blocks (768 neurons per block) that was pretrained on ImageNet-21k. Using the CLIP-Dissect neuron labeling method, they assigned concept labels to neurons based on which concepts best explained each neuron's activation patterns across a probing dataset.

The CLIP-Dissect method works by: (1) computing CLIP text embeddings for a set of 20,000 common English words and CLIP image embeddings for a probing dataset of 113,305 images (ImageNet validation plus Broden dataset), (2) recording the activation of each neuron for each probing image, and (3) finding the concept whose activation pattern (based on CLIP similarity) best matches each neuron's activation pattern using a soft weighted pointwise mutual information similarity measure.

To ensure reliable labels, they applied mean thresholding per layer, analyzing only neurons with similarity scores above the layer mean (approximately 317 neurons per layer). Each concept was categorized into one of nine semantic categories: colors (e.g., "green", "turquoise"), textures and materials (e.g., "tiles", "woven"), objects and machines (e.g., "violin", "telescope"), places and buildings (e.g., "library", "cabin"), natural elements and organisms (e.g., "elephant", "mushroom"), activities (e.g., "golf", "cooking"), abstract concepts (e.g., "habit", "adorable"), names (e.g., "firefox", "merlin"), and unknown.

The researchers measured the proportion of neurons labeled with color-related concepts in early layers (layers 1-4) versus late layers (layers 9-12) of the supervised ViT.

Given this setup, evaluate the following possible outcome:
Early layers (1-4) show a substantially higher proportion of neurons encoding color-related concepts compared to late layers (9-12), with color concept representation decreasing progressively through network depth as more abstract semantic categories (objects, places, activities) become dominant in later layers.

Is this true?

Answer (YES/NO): YES